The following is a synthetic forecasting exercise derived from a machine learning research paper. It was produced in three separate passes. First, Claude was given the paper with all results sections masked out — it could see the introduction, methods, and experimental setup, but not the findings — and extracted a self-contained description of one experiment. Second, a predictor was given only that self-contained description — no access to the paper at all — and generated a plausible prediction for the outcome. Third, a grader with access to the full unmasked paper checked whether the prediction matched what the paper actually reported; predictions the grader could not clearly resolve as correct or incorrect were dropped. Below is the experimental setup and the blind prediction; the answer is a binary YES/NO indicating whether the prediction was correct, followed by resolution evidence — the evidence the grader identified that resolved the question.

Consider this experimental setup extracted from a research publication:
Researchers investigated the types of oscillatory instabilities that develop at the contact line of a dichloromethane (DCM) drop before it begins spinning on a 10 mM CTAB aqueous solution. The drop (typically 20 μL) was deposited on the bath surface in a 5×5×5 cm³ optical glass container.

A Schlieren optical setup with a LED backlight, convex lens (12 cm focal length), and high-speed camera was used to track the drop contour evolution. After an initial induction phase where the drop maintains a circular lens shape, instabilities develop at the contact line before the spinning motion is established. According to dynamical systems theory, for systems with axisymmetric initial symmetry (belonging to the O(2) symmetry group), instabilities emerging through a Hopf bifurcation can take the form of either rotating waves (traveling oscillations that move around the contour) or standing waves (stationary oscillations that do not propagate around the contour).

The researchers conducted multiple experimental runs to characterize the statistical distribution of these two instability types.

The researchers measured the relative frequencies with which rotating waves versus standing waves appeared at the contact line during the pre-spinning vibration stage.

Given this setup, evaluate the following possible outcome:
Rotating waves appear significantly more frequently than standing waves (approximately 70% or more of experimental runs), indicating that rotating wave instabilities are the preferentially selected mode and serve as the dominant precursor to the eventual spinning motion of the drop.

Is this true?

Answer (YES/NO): YES